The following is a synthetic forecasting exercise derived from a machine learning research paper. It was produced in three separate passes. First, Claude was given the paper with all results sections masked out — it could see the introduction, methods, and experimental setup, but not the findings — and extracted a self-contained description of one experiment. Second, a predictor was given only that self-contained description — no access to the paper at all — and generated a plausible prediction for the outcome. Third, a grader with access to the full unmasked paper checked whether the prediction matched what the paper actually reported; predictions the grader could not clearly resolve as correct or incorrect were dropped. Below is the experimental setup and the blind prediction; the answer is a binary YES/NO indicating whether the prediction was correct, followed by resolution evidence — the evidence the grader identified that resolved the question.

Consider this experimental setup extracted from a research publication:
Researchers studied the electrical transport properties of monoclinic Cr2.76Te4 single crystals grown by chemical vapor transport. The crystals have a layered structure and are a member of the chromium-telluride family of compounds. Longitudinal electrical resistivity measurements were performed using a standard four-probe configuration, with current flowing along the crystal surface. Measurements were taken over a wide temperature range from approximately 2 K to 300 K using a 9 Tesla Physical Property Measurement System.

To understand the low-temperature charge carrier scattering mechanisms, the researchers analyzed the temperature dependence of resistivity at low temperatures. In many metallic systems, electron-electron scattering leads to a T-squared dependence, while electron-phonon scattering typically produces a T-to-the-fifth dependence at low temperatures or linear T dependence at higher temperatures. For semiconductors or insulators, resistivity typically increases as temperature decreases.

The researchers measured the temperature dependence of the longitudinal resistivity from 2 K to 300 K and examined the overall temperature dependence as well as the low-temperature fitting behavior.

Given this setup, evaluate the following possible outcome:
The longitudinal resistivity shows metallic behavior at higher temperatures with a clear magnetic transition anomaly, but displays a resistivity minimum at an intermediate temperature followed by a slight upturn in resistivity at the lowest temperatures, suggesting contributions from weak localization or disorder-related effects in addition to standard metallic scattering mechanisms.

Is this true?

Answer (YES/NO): NO